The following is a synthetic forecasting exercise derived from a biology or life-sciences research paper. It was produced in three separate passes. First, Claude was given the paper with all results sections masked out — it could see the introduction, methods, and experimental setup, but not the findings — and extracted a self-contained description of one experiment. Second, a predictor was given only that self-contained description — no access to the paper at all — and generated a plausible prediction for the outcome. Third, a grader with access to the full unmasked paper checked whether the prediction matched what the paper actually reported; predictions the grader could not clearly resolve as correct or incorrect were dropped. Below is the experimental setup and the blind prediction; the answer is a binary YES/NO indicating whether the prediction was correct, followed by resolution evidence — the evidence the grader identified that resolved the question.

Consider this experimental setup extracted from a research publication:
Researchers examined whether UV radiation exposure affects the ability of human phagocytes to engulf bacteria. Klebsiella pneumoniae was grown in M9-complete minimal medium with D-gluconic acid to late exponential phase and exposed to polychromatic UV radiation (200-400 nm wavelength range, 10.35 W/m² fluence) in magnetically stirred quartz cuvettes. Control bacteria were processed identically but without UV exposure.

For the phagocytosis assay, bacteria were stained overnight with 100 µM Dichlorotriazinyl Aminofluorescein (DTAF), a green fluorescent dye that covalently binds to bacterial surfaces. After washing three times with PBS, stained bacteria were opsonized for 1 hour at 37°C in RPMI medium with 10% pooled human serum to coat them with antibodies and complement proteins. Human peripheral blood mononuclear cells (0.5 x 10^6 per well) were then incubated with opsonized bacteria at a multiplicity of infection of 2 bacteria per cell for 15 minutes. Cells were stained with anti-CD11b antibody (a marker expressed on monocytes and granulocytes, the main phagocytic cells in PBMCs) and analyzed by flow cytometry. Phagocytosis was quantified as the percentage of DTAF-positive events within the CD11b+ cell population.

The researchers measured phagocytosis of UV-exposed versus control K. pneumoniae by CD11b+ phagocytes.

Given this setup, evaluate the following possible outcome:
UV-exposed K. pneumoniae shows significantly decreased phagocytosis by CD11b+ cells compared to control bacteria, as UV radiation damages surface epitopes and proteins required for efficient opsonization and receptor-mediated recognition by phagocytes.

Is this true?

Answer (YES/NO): NO